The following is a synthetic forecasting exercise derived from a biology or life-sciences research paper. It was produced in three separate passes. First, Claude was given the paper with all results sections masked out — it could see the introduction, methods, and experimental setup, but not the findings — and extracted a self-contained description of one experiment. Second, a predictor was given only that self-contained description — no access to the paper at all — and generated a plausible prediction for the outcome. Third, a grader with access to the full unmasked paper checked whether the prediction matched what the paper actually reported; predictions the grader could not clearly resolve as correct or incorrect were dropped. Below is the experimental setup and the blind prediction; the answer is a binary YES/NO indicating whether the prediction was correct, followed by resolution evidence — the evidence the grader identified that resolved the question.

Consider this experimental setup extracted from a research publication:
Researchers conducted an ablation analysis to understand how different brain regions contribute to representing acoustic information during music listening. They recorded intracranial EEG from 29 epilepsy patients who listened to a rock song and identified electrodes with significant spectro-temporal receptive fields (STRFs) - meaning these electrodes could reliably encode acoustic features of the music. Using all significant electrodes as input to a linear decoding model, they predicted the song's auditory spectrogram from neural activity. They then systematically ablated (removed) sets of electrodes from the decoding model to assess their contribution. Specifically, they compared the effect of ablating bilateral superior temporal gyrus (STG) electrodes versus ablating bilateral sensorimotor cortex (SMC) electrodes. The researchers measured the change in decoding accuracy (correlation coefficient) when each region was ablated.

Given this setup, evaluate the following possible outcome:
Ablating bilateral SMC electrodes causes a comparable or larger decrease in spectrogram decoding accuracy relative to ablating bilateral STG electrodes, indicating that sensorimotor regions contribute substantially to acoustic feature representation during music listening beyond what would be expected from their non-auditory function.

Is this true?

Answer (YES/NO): NO